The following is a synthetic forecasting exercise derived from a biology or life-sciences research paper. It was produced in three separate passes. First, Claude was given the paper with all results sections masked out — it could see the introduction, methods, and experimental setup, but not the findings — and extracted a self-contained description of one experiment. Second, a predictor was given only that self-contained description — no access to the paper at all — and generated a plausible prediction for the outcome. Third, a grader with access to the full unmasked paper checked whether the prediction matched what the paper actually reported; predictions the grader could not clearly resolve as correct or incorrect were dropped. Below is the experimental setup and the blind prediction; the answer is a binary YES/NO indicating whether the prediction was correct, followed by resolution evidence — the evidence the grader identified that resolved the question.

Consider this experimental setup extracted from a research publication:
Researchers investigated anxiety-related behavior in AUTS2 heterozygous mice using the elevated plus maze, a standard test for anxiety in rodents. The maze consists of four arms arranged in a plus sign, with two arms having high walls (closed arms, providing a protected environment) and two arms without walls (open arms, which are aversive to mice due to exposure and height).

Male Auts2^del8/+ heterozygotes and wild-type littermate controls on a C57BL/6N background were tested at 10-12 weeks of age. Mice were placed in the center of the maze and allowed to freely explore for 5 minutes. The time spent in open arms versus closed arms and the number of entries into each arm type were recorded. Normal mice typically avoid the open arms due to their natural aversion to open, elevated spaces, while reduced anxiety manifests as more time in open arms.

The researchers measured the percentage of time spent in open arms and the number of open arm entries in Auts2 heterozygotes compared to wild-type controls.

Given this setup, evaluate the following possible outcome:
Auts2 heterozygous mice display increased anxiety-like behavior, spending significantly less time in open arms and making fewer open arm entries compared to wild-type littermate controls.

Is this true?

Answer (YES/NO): NO